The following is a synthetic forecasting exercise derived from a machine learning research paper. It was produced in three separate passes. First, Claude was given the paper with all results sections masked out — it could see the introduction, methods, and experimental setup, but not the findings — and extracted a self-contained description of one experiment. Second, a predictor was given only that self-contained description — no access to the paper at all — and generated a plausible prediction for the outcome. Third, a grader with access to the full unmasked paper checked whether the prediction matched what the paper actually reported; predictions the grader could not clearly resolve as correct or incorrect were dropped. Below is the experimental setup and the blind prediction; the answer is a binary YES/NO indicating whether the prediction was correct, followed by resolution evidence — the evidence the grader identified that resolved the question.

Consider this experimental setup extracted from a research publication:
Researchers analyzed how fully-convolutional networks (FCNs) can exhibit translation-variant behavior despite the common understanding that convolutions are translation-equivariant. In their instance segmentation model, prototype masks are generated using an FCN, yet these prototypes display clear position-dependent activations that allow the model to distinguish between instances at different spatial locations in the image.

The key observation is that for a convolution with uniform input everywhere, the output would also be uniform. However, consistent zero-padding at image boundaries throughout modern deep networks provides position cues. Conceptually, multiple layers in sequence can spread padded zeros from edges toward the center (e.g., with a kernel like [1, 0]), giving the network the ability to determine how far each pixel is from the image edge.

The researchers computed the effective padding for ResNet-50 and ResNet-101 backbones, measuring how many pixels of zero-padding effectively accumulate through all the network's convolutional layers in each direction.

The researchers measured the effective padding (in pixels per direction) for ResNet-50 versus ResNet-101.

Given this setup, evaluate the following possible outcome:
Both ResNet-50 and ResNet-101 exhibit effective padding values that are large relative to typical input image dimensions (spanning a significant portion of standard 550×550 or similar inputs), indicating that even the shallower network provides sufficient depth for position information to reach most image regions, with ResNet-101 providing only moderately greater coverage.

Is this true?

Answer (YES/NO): NO